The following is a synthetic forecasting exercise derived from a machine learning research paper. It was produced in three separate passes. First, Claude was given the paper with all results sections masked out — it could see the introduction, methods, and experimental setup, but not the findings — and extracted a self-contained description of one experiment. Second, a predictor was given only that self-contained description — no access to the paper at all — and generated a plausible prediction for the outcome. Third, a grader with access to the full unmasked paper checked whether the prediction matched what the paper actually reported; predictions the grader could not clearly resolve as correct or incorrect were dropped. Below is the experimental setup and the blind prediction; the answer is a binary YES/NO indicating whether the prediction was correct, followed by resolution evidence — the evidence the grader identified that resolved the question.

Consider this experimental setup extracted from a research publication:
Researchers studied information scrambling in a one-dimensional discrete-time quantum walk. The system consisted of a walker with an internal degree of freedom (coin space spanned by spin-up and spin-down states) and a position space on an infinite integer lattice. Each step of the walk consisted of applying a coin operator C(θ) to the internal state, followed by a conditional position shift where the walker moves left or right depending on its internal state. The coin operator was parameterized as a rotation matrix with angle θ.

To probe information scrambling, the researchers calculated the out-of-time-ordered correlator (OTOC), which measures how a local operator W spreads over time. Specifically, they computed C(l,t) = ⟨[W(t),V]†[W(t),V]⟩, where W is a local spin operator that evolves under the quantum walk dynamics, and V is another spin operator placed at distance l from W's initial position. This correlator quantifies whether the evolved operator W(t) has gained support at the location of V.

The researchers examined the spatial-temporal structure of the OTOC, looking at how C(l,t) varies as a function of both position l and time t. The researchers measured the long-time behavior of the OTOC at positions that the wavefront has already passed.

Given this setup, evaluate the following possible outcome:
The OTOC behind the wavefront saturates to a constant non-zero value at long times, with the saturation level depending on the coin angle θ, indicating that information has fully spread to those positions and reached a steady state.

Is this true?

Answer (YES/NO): NO